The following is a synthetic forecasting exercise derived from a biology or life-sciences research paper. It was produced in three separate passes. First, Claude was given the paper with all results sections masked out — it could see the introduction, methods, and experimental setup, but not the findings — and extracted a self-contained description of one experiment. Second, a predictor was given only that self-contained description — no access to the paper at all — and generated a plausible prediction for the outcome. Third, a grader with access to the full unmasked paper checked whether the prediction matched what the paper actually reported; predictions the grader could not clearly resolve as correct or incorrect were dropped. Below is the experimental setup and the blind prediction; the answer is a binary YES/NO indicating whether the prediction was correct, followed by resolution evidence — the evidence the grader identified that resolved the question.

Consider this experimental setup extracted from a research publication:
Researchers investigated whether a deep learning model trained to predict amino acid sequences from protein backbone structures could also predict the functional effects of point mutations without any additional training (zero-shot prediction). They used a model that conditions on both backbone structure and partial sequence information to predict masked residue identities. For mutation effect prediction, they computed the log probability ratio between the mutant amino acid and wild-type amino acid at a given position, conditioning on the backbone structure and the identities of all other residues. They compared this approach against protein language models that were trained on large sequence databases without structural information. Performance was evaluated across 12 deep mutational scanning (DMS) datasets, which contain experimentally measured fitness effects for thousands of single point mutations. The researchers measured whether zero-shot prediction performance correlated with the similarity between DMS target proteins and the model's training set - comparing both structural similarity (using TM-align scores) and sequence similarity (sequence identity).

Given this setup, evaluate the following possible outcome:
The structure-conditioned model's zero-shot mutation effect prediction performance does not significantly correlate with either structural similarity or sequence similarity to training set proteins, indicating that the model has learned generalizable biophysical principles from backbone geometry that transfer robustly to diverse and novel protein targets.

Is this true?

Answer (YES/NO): NO